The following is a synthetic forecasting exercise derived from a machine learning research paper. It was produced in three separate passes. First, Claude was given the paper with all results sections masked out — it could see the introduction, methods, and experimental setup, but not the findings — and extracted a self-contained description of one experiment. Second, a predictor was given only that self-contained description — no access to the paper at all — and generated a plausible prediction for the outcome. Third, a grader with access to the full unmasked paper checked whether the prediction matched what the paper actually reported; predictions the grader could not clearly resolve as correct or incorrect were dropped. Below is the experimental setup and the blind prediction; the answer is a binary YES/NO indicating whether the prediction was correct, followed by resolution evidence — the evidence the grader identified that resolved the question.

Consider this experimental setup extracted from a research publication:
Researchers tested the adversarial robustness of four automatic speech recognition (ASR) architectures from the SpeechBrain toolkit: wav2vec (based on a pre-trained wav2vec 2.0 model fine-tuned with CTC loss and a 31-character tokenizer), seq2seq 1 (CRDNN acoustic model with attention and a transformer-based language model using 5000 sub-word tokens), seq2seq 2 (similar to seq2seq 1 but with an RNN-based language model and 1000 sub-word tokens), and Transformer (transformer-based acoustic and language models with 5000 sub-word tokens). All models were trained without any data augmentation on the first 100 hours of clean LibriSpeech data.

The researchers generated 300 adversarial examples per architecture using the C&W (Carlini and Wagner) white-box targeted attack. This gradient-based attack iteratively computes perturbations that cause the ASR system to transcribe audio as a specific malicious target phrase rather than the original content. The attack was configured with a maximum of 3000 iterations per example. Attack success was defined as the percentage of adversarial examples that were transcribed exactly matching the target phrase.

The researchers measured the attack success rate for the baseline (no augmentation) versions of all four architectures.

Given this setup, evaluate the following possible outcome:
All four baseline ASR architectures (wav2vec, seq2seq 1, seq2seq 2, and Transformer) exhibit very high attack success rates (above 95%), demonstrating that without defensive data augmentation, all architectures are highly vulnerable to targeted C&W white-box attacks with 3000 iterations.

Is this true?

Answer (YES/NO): NO